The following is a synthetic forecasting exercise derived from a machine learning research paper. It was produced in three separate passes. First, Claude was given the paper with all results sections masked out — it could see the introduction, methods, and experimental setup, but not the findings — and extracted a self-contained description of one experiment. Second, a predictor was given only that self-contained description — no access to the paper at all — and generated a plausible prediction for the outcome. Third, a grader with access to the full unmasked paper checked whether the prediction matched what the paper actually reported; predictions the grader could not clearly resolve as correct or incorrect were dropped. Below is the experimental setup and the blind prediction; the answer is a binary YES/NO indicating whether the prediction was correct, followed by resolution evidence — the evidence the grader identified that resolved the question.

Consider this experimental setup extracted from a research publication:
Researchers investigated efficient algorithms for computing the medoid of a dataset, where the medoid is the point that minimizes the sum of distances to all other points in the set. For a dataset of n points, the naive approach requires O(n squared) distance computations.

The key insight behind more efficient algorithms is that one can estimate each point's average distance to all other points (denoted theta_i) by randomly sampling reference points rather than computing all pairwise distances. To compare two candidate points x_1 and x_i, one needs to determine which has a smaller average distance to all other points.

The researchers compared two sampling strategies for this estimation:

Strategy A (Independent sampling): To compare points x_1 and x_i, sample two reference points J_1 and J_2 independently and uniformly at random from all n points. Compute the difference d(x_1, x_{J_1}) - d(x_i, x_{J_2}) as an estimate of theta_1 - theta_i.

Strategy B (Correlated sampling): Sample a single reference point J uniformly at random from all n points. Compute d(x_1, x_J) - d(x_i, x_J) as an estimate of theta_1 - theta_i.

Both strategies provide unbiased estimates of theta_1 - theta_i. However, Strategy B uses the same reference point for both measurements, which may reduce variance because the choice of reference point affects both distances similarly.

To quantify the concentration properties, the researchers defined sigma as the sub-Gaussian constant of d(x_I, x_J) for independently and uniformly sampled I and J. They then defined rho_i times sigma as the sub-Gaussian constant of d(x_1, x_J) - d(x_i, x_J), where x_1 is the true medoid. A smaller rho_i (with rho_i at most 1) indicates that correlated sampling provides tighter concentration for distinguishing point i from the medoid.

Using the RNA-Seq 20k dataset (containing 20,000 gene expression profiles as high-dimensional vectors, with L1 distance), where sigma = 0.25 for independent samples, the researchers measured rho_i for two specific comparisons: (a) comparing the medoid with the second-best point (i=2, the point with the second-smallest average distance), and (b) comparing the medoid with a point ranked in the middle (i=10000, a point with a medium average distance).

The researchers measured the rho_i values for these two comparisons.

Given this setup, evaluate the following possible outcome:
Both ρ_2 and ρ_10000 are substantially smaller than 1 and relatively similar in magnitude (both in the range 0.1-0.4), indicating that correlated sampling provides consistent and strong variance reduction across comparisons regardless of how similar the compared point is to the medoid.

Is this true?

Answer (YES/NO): NO